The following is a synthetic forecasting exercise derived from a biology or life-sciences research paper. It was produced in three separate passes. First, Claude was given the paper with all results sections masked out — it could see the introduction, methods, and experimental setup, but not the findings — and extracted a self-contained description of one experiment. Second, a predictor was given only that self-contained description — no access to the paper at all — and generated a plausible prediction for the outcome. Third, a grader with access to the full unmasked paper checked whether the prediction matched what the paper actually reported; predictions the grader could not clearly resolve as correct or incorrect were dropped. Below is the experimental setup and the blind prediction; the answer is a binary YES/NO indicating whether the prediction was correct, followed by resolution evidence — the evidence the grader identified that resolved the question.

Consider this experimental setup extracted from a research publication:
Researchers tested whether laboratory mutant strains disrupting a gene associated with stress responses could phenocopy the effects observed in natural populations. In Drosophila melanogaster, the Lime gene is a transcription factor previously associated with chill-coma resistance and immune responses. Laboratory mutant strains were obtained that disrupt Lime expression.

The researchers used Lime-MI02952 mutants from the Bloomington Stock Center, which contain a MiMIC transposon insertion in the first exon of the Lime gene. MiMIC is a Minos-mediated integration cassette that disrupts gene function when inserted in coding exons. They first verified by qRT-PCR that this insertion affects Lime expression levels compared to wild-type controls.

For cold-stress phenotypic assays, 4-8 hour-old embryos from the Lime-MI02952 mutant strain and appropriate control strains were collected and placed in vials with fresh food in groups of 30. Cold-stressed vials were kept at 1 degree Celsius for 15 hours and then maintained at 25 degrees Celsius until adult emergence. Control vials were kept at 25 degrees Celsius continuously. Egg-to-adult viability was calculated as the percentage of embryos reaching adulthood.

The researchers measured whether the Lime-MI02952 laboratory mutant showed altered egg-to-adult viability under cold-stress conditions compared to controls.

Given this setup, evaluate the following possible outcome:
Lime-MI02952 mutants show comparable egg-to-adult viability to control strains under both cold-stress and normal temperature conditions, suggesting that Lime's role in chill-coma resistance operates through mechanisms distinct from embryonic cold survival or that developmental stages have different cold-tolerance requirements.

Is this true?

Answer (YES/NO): NO